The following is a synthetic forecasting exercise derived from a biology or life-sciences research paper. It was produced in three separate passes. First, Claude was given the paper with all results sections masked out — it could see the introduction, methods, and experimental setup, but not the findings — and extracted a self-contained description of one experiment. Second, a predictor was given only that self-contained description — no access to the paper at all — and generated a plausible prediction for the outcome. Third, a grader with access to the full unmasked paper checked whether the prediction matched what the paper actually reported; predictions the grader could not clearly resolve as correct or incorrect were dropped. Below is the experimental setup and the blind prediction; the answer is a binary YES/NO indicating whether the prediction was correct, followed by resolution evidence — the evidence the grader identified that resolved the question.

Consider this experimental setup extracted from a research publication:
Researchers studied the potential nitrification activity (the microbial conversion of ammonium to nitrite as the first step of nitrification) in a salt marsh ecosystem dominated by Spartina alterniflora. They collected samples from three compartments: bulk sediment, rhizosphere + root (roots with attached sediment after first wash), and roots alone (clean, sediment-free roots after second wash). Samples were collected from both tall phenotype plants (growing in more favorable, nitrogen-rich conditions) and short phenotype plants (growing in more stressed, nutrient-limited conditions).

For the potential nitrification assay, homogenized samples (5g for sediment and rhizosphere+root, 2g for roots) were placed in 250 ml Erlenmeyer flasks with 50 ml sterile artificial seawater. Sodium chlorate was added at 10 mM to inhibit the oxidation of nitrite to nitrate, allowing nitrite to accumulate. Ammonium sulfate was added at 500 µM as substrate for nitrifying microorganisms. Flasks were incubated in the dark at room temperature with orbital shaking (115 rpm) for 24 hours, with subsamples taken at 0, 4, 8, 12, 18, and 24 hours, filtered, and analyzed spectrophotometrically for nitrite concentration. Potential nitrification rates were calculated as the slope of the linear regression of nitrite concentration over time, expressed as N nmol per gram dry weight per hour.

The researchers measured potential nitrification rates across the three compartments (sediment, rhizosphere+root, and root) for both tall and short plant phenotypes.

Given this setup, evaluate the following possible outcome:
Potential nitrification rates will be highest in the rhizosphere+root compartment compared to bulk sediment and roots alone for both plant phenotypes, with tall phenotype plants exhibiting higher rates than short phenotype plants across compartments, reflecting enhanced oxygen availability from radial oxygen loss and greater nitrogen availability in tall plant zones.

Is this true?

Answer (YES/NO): NO